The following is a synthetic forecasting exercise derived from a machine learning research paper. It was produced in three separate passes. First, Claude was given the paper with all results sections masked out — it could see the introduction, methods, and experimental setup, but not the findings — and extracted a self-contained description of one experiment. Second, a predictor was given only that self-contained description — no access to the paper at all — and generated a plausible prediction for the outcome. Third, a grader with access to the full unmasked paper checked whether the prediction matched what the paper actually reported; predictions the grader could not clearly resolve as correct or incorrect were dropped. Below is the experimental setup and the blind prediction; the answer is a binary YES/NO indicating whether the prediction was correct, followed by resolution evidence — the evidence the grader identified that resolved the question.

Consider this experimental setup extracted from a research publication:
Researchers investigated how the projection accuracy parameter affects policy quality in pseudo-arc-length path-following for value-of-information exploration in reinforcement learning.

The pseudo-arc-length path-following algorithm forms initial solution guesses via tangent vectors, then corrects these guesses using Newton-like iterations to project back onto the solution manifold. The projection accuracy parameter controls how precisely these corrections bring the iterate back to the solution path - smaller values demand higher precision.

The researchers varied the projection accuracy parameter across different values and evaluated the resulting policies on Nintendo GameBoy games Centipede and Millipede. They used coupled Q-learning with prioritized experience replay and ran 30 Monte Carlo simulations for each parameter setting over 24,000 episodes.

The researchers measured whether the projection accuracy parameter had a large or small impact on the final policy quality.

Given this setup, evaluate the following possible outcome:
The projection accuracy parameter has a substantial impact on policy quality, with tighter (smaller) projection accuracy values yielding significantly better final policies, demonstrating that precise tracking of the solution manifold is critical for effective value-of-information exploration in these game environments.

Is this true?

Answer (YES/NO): NO